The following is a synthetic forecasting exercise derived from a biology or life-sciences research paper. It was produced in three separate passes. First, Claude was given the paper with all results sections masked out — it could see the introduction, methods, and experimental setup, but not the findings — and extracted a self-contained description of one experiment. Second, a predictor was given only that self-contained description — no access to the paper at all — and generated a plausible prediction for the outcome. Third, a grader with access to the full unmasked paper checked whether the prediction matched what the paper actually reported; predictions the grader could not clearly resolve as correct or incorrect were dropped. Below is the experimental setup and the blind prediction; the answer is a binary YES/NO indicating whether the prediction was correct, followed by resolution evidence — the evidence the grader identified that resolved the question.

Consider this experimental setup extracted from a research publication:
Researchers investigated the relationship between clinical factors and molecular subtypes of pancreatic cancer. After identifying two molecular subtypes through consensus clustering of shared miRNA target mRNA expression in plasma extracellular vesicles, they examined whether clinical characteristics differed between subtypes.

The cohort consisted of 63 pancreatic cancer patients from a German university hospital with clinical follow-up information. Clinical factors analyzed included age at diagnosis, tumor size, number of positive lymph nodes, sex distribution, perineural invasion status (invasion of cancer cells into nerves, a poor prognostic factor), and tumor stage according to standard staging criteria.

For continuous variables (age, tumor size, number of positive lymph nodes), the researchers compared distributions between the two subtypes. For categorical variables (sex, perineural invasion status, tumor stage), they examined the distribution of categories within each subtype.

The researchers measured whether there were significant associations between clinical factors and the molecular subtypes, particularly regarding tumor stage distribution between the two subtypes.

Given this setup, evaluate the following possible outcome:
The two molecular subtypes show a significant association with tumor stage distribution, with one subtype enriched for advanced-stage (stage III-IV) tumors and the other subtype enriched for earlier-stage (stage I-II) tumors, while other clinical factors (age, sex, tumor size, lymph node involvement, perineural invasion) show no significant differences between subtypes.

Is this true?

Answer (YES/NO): NO